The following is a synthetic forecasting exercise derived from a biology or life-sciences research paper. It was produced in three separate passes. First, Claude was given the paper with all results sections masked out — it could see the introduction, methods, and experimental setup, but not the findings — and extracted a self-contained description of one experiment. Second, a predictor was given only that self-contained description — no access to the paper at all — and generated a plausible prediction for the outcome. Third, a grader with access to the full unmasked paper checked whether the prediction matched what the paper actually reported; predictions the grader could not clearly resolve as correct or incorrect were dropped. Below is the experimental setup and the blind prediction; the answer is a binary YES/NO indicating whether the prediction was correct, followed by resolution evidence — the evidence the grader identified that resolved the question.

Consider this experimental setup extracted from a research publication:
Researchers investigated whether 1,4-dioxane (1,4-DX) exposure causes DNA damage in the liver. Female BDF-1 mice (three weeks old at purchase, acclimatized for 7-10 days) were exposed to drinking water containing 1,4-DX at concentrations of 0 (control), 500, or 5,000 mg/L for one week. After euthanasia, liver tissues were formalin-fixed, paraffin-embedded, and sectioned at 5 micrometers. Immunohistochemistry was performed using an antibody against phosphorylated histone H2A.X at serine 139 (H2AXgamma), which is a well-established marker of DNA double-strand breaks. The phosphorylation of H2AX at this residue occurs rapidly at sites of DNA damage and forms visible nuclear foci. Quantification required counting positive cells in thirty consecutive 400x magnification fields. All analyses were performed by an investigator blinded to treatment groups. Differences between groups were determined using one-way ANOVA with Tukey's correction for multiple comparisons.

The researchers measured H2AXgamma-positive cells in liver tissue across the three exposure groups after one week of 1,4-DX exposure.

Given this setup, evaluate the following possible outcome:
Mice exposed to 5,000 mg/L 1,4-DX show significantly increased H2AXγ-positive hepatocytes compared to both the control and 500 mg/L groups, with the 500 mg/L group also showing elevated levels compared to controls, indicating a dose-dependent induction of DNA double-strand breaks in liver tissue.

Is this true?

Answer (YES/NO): NO